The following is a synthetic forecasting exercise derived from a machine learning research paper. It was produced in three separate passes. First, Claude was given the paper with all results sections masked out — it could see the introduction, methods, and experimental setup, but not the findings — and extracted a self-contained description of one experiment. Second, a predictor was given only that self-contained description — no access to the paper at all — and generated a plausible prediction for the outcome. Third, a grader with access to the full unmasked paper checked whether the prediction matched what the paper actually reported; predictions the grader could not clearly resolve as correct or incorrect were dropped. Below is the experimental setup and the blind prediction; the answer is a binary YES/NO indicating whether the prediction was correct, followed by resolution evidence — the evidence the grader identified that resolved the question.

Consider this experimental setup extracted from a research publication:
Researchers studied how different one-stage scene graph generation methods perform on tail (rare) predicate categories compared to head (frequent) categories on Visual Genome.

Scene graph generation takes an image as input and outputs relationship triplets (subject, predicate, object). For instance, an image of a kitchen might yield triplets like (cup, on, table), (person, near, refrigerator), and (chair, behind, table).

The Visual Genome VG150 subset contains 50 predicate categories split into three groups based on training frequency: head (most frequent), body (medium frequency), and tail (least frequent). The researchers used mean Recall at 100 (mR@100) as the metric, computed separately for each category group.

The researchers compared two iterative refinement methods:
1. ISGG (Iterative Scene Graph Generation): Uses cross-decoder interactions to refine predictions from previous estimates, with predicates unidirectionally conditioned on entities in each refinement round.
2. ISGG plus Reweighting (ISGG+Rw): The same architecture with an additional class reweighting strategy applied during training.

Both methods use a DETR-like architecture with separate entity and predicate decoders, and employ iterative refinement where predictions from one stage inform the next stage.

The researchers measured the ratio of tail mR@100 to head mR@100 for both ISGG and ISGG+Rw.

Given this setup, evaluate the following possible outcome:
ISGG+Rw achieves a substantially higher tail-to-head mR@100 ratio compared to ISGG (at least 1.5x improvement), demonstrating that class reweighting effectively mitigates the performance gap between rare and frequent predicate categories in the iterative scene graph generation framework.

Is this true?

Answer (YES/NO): YES